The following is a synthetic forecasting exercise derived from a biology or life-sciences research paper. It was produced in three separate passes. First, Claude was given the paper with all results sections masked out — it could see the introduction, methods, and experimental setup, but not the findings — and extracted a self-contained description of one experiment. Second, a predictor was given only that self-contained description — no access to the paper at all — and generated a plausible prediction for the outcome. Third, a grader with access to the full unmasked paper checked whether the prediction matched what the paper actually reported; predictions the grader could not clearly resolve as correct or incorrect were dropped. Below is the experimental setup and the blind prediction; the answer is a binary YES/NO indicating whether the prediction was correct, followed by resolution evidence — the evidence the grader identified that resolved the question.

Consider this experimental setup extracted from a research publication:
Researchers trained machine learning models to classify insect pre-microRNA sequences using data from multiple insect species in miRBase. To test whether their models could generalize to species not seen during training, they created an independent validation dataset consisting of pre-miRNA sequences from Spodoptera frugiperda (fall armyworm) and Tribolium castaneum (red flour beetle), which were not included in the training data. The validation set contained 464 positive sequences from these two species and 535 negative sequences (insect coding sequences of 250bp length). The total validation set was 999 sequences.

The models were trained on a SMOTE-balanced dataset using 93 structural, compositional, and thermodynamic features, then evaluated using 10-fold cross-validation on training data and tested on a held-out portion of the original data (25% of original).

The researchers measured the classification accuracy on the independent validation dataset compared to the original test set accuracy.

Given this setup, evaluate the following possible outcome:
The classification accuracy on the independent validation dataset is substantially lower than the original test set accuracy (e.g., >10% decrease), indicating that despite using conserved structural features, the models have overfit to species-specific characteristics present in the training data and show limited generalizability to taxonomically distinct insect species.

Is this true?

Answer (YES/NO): NO